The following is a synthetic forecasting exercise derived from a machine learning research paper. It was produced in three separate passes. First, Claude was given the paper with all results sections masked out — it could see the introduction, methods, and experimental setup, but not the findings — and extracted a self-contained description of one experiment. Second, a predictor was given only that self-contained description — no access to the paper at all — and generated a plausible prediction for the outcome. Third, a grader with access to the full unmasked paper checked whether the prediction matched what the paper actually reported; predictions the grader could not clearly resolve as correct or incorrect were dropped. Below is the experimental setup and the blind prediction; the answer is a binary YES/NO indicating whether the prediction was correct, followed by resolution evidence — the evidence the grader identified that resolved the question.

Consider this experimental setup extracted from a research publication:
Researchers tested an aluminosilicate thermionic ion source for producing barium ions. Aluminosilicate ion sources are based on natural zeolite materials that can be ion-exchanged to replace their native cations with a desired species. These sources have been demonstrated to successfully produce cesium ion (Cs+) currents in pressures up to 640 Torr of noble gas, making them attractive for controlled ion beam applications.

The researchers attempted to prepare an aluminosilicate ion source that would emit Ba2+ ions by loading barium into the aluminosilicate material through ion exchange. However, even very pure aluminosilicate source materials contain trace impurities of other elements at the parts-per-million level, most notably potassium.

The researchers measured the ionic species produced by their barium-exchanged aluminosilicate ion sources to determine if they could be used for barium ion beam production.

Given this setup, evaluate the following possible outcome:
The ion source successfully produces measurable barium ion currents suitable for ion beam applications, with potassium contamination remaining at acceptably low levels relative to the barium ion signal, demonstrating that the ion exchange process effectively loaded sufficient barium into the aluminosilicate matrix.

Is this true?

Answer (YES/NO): NO